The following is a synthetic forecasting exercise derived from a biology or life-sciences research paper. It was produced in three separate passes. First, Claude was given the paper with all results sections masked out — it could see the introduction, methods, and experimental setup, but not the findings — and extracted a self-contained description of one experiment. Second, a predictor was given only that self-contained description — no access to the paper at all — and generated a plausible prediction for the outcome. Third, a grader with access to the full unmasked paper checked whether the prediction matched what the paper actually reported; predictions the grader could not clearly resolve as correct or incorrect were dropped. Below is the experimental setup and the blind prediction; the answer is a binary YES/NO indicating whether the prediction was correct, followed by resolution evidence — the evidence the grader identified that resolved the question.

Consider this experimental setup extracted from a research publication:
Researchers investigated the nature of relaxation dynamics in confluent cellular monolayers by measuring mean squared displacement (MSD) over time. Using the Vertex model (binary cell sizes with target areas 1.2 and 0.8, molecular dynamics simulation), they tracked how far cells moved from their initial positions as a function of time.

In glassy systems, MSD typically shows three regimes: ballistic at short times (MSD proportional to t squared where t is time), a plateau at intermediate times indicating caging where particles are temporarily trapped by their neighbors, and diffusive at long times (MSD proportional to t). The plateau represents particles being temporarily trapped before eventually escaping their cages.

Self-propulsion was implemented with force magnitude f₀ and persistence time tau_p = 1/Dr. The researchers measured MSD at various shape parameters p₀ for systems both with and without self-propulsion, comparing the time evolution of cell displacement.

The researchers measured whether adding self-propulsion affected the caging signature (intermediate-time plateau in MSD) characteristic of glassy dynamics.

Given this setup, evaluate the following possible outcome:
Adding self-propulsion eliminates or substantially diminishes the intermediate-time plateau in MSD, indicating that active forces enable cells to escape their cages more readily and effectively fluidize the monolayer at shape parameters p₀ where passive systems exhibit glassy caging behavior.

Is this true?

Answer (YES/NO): NO